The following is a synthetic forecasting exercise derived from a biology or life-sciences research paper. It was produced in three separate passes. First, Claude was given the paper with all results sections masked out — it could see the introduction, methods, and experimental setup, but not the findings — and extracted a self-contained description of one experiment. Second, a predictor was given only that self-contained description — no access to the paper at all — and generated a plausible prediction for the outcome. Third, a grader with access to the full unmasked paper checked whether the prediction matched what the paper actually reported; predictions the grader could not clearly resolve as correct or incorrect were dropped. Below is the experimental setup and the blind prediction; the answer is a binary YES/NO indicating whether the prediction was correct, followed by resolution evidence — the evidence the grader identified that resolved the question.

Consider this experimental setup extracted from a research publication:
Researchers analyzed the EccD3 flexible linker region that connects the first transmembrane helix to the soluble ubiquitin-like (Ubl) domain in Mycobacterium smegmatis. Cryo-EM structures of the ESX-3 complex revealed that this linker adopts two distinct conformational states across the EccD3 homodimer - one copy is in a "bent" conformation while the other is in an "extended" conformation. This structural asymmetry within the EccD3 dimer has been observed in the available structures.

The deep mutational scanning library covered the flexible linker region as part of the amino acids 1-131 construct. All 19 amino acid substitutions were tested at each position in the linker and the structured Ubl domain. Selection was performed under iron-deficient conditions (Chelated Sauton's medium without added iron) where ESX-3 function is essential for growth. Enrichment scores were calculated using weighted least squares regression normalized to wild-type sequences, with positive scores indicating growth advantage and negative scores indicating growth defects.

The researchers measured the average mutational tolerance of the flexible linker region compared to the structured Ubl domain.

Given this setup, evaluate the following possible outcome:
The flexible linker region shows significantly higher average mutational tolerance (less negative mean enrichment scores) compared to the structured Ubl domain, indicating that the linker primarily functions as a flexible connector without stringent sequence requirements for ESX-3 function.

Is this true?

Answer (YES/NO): NO